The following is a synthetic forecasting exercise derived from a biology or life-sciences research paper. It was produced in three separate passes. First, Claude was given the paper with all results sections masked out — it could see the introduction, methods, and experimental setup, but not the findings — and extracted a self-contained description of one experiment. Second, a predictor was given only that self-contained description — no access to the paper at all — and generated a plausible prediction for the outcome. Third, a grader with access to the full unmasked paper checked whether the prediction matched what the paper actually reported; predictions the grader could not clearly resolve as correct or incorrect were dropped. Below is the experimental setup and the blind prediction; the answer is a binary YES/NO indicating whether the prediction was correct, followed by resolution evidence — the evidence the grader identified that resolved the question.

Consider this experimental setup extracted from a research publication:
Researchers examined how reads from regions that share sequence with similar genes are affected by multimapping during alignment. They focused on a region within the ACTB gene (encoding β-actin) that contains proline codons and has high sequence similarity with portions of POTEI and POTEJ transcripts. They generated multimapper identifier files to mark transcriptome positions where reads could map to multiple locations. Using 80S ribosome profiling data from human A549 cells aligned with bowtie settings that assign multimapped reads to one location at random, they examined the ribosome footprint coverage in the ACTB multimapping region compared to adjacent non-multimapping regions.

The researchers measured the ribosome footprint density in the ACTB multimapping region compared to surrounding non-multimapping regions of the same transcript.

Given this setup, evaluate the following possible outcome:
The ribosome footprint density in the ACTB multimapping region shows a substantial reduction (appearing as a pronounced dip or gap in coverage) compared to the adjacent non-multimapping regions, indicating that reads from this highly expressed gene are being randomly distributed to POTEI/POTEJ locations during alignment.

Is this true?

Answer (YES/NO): YES